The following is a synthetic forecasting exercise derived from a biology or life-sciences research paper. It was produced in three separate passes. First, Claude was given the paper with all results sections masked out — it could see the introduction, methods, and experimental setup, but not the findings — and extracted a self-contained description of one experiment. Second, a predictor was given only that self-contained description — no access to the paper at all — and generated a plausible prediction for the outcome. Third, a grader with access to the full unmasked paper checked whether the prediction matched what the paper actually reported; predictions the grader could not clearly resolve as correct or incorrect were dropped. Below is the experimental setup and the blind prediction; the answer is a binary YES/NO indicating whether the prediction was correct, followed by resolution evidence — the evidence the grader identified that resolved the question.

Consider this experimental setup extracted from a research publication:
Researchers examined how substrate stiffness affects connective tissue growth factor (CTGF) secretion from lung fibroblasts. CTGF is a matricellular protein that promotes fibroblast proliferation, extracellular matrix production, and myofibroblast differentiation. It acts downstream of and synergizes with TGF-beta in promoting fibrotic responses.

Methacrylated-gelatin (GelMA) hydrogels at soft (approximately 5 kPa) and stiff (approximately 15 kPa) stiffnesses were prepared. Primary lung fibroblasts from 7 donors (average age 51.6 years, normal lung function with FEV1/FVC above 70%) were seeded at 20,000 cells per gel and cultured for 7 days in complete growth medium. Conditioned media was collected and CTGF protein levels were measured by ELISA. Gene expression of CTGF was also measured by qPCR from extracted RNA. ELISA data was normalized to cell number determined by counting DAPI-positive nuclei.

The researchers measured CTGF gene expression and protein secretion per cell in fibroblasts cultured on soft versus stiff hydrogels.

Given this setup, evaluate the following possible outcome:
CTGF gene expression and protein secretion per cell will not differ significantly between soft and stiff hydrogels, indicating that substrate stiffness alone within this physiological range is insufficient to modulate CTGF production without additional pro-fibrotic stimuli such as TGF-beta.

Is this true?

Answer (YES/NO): YES